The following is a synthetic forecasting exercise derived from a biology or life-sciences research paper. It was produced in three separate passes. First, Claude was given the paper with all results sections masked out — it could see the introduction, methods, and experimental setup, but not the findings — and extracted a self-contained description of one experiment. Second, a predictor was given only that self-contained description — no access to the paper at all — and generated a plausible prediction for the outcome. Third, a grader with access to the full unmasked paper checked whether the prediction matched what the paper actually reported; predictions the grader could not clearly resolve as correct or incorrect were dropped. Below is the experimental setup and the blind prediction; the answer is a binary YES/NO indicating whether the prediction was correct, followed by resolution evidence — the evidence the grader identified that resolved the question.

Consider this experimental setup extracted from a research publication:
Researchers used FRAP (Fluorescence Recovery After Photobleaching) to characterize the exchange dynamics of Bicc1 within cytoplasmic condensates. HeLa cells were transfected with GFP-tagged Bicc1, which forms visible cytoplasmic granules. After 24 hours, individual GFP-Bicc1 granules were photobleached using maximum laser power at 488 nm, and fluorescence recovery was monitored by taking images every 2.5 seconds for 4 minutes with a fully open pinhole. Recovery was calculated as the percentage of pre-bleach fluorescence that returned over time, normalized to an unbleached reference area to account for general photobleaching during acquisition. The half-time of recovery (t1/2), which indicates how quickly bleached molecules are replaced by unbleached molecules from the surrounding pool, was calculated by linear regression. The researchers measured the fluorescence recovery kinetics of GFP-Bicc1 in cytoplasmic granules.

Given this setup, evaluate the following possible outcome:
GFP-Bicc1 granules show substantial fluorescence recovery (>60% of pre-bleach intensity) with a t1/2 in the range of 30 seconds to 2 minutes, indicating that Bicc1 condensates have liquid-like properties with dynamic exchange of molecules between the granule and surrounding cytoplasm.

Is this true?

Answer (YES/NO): NO